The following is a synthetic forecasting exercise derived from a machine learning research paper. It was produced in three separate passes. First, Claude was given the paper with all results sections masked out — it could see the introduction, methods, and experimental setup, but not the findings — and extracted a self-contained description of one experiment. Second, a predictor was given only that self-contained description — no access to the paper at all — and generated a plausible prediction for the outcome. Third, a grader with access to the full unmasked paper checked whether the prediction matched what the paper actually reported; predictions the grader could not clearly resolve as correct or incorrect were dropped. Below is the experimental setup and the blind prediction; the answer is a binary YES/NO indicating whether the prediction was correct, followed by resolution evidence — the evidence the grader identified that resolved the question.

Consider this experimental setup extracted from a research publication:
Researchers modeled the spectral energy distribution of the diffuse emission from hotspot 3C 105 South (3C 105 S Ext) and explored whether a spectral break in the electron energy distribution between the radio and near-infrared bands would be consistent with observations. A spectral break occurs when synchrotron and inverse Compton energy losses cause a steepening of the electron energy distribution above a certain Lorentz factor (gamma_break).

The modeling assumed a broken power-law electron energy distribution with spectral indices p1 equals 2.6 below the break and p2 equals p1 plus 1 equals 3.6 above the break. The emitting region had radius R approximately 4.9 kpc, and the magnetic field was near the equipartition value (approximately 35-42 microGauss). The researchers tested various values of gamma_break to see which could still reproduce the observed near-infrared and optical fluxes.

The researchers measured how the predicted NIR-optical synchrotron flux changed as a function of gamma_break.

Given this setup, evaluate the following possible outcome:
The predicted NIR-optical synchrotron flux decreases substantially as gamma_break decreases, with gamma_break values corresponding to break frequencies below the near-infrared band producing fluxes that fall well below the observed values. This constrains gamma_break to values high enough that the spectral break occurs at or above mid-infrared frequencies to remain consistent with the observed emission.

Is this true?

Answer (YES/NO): NO